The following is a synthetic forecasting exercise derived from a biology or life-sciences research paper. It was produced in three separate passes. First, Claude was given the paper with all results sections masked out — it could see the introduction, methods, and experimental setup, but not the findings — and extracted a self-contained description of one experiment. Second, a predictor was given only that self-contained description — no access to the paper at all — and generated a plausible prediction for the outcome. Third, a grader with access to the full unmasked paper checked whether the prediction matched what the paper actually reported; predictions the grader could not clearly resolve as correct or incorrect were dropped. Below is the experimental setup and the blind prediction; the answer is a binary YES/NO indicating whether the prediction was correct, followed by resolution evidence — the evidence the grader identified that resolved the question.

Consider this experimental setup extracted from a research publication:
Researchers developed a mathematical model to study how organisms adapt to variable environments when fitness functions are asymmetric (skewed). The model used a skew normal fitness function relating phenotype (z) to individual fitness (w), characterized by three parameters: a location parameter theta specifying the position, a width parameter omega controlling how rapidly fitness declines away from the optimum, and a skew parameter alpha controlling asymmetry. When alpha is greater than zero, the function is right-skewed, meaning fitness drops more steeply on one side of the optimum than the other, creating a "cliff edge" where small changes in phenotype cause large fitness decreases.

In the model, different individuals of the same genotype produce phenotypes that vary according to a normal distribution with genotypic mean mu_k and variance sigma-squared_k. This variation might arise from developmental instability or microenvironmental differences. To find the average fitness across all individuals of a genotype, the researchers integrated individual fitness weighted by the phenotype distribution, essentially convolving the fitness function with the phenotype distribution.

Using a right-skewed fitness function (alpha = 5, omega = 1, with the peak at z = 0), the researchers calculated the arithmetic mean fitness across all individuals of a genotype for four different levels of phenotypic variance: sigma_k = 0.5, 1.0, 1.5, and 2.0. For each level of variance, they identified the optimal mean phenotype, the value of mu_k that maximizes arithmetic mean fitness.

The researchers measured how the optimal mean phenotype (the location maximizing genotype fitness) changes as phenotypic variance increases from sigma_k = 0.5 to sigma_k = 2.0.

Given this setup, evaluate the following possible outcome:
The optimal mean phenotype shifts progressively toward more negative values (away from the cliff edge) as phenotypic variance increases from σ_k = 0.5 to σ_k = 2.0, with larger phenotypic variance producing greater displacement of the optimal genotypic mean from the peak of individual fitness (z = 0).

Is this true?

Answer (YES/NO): NO